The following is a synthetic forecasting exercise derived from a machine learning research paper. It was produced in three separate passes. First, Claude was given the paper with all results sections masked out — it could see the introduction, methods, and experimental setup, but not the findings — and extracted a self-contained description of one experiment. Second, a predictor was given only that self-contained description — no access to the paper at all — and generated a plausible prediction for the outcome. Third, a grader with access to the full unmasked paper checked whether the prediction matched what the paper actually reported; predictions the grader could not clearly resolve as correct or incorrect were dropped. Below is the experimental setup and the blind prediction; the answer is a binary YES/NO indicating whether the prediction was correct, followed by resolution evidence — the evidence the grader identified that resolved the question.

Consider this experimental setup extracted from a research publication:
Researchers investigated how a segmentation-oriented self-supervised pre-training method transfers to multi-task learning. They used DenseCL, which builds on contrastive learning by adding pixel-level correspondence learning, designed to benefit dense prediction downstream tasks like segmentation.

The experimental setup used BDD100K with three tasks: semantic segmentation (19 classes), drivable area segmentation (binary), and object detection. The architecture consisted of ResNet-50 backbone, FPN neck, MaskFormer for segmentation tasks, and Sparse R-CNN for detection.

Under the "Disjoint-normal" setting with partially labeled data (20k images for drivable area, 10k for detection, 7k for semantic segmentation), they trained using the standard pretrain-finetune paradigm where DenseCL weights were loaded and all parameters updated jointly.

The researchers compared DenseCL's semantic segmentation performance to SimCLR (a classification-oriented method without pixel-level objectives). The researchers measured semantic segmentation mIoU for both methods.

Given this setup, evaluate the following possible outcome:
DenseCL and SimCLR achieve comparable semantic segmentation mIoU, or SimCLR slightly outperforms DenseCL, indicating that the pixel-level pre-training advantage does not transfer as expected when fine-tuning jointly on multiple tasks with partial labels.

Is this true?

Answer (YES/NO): NO